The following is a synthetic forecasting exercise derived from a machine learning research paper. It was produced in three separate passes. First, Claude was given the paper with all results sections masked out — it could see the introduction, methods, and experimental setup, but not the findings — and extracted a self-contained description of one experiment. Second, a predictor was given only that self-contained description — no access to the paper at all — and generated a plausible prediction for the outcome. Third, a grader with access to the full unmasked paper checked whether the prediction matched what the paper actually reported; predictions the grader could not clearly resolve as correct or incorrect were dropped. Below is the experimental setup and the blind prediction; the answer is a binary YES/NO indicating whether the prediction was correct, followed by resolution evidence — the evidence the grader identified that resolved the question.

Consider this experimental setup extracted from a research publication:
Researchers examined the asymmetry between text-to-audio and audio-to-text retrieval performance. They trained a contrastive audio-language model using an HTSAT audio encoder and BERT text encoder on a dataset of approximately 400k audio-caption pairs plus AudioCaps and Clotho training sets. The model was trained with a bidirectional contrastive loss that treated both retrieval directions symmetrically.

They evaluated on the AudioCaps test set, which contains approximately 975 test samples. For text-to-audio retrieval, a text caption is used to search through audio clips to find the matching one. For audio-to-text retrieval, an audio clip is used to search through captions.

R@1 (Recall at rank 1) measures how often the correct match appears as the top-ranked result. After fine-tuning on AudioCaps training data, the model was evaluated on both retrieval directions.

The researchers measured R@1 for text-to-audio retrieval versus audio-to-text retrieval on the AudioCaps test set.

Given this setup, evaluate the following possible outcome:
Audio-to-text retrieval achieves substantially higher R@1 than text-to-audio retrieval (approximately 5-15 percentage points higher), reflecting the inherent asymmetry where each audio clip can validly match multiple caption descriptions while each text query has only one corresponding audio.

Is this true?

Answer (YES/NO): YES